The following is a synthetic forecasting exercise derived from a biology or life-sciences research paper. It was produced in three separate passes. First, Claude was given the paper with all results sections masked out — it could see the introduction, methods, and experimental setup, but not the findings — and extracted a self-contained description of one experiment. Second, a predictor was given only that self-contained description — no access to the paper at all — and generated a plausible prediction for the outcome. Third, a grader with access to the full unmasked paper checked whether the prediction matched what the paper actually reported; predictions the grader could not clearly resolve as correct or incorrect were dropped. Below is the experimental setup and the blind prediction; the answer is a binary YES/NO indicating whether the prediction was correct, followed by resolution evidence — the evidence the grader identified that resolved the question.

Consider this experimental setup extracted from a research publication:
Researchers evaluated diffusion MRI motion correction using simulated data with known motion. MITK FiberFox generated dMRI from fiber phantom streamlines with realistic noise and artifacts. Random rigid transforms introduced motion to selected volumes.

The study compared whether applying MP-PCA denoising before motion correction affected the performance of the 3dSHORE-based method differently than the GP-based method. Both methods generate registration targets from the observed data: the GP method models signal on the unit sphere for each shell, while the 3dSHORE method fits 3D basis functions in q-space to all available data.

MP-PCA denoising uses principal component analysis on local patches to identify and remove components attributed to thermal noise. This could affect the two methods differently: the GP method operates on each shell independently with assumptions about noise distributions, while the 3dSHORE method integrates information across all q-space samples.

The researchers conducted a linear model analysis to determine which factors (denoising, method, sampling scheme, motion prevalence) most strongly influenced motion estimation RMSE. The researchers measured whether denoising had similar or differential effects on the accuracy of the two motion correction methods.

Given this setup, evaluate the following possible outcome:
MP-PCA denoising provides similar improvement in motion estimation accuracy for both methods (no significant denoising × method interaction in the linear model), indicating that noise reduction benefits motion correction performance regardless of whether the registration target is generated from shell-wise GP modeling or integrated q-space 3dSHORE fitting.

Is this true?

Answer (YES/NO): NO